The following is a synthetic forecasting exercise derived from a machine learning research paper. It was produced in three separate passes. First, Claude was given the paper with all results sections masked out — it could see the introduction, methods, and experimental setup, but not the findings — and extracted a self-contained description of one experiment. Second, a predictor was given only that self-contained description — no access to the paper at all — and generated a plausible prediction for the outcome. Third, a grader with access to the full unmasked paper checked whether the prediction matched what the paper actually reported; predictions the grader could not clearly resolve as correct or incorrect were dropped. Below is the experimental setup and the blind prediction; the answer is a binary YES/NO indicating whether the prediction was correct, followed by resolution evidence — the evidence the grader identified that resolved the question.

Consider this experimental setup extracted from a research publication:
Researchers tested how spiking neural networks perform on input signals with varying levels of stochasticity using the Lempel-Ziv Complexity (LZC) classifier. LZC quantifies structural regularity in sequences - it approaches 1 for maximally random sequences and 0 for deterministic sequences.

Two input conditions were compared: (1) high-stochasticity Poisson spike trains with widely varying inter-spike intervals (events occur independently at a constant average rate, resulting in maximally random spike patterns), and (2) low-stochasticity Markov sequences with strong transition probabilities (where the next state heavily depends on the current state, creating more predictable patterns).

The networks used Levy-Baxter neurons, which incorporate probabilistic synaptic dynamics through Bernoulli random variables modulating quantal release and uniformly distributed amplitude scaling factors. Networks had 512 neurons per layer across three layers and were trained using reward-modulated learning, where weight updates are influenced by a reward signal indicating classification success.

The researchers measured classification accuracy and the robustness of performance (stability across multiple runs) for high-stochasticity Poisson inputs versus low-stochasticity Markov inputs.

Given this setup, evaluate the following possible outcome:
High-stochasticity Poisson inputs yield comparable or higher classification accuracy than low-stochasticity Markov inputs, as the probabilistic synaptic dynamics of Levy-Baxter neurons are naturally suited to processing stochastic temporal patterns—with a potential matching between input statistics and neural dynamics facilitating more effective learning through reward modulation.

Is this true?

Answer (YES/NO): NO